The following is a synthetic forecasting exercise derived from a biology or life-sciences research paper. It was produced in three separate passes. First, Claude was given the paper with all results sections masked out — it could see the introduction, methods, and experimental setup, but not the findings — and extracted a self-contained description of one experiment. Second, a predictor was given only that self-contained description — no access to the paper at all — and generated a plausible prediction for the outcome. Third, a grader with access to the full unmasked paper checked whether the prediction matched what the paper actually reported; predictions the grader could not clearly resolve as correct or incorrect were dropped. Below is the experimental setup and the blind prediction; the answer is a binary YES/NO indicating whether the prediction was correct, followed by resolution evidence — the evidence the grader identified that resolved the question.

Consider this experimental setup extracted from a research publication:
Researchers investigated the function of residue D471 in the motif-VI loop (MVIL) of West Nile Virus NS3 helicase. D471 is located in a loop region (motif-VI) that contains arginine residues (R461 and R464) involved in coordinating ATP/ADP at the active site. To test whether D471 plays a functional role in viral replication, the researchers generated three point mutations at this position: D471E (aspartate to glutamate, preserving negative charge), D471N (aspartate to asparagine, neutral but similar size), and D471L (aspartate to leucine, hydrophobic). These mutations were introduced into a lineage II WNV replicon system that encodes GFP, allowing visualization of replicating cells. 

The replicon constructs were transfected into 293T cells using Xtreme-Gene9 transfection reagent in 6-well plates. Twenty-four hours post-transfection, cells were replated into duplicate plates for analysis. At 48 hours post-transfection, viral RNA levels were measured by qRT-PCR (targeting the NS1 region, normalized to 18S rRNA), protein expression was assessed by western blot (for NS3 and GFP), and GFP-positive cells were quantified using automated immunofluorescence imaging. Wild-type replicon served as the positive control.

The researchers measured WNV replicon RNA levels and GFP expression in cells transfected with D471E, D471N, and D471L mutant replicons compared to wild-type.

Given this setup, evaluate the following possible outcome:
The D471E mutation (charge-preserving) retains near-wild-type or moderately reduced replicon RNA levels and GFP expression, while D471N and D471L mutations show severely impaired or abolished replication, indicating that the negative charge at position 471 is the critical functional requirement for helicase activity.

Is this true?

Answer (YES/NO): NO